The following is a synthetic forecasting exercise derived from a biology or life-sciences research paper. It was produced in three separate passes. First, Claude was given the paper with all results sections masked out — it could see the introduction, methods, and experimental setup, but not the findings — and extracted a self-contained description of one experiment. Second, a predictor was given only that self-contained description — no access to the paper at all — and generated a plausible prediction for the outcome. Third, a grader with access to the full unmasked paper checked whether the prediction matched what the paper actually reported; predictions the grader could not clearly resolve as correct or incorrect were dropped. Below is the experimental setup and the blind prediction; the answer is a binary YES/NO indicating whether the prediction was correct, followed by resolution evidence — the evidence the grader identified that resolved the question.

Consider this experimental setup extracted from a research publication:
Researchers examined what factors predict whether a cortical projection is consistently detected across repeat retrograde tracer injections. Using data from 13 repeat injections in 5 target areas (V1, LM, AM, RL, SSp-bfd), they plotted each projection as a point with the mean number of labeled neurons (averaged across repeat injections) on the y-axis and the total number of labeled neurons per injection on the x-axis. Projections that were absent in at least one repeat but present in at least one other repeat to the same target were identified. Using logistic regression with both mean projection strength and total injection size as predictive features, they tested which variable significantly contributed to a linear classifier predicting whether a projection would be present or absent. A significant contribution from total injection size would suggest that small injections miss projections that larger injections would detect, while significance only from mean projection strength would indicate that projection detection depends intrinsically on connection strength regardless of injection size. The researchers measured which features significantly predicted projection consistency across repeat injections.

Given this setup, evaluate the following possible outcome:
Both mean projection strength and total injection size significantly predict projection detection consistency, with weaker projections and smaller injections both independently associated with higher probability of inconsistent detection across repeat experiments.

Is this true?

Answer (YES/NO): NO